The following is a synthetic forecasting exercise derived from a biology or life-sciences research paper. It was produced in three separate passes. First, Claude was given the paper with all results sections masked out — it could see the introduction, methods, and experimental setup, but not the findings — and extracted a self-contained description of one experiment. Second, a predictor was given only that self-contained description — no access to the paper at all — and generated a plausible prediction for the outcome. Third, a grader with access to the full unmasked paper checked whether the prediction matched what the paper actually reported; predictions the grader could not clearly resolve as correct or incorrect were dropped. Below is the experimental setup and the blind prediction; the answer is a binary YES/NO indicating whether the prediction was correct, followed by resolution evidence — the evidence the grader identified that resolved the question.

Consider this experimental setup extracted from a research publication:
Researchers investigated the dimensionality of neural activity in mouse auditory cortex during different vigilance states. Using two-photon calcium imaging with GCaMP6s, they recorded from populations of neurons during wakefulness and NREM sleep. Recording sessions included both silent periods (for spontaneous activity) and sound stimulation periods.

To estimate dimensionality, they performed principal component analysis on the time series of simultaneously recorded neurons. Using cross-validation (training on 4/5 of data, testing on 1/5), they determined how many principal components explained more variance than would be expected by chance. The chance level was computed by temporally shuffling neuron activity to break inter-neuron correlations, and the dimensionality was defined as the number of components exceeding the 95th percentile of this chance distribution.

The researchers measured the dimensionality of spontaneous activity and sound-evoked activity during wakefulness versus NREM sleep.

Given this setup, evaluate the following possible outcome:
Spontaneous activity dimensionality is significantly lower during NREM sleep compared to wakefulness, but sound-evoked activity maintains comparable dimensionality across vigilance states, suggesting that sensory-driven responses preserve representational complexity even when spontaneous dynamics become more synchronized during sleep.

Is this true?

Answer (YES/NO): NO